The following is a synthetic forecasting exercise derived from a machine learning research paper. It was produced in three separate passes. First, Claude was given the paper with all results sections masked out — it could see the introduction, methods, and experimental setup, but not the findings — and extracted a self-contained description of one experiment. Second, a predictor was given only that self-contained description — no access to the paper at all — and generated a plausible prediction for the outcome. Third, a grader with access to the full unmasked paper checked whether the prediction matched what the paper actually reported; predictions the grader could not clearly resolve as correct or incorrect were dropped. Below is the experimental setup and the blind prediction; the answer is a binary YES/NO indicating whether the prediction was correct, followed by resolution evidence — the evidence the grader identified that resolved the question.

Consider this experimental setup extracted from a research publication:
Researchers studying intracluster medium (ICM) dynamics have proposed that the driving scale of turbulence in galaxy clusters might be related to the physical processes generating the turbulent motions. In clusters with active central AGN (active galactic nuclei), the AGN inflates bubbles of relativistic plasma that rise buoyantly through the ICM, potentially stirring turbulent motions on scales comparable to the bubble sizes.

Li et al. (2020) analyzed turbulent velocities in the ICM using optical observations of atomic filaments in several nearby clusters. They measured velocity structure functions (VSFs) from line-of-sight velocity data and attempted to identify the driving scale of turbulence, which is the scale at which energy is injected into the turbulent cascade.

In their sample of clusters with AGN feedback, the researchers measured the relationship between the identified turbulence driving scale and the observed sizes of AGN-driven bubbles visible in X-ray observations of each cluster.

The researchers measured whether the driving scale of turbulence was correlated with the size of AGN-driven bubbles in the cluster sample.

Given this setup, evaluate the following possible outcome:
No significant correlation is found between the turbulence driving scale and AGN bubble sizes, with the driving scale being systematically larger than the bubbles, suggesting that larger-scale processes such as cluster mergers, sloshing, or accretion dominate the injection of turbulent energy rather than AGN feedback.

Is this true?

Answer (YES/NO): NO